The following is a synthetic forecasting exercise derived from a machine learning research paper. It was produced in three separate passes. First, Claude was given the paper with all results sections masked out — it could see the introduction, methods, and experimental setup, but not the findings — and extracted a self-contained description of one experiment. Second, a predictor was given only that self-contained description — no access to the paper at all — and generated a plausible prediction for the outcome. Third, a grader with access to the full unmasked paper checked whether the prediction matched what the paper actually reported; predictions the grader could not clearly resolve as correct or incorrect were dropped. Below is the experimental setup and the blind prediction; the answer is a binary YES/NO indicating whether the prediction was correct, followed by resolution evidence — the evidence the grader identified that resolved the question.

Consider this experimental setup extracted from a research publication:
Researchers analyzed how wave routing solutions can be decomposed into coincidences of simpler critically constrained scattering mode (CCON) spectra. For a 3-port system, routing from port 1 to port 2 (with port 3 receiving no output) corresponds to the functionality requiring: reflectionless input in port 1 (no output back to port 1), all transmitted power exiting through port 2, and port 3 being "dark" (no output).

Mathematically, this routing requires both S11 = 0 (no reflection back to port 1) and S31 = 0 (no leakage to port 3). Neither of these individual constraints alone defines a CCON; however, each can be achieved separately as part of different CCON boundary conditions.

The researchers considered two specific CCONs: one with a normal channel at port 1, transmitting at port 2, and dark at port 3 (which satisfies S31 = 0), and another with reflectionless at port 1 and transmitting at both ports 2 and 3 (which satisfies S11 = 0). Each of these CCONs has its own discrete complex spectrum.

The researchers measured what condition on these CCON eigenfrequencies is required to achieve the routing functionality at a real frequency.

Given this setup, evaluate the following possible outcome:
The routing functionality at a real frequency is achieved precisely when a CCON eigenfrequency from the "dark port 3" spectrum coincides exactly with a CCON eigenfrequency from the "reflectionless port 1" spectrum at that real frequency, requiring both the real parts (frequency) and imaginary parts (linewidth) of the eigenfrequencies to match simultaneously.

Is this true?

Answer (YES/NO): YES